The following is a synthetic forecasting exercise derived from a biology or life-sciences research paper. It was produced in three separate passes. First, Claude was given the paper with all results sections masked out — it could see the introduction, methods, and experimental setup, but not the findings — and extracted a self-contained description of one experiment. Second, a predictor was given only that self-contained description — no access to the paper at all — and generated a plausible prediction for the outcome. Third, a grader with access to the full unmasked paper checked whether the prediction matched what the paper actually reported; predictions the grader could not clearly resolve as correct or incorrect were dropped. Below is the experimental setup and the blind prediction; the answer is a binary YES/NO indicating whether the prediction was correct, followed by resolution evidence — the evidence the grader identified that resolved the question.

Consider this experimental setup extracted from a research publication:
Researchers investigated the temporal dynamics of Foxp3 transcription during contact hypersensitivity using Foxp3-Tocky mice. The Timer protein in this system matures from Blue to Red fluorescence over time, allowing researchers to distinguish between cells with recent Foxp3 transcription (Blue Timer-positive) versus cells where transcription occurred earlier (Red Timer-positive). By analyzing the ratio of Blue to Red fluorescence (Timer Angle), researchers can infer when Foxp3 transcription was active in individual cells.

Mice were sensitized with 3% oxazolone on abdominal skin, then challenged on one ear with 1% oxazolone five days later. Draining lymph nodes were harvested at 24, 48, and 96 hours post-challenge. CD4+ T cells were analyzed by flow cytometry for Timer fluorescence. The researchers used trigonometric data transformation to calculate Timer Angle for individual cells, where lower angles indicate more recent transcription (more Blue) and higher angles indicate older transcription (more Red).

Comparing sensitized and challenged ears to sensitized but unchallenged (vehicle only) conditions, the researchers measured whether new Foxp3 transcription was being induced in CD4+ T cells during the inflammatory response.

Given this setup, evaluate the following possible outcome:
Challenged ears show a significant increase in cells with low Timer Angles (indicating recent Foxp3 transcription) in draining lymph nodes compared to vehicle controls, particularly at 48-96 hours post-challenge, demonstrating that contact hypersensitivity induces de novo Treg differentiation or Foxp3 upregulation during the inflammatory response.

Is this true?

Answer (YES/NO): NO